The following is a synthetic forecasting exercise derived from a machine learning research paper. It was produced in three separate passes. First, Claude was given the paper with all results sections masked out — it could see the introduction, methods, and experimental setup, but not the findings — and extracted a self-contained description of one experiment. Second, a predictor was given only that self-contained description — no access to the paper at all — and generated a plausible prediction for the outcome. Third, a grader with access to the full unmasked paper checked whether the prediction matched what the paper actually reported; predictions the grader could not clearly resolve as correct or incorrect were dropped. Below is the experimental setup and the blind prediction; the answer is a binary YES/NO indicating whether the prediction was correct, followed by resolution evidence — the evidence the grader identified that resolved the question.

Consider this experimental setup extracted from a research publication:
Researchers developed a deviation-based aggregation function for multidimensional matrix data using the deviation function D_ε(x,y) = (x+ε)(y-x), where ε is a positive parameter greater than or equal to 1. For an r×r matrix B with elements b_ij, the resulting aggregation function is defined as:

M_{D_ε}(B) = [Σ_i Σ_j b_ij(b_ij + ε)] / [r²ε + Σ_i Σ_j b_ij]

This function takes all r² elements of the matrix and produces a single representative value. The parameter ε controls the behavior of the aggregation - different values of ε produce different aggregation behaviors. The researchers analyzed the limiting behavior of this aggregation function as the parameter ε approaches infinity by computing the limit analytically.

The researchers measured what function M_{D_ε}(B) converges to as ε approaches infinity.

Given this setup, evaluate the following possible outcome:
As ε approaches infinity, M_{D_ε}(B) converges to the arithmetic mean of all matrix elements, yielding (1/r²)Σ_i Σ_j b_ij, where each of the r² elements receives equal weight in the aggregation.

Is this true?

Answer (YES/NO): YES